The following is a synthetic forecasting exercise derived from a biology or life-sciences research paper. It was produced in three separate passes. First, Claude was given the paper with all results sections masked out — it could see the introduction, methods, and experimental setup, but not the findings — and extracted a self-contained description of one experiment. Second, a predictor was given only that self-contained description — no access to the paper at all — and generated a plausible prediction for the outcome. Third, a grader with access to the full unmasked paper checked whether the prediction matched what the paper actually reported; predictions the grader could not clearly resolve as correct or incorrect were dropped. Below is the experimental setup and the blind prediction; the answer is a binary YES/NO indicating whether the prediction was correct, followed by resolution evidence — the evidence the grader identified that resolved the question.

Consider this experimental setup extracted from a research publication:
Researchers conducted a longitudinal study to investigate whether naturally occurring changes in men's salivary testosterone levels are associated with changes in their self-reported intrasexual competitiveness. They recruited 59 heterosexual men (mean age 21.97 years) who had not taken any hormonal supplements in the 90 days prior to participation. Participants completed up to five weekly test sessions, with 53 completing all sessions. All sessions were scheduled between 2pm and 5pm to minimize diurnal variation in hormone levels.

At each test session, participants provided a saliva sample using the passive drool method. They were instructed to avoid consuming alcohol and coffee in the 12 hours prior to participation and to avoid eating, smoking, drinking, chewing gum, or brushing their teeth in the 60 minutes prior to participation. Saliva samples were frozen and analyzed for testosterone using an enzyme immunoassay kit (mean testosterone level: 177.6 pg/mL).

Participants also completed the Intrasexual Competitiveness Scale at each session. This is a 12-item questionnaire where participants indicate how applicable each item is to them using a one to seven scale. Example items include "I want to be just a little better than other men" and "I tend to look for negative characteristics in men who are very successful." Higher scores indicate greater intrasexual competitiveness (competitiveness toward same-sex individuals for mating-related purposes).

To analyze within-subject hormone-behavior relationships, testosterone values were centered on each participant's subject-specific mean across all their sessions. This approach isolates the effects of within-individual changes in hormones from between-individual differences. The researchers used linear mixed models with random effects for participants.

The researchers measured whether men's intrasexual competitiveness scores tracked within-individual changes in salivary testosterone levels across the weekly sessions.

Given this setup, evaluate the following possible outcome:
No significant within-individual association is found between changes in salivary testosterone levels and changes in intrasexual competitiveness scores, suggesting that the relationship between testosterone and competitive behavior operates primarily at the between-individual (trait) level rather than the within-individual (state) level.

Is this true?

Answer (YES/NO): YES